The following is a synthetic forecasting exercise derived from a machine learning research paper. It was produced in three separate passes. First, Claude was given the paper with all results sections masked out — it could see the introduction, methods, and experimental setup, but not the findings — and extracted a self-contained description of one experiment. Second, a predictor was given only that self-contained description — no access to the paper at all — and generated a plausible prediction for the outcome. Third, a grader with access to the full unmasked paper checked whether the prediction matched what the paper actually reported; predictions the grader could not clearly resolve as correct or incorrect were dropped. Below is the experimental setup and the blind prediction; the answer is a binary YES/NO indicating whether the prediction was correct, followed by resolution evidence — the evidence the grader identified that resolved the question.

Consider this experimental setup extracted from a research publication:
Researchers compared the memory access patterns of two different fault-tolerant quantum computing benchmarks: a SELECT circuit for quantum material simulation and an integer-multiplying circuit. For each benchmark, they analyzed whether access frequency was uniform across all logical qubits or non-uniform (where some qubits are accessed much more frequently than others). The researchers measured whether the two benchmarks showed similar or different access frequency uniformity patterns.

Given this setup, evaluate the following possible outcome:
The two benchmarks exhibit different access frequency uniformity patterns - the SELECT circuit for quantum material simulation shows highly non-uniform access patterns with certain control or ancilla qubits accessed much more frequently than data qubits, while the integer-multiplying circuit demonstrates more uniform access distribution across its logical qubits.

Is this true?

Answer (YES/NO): YES